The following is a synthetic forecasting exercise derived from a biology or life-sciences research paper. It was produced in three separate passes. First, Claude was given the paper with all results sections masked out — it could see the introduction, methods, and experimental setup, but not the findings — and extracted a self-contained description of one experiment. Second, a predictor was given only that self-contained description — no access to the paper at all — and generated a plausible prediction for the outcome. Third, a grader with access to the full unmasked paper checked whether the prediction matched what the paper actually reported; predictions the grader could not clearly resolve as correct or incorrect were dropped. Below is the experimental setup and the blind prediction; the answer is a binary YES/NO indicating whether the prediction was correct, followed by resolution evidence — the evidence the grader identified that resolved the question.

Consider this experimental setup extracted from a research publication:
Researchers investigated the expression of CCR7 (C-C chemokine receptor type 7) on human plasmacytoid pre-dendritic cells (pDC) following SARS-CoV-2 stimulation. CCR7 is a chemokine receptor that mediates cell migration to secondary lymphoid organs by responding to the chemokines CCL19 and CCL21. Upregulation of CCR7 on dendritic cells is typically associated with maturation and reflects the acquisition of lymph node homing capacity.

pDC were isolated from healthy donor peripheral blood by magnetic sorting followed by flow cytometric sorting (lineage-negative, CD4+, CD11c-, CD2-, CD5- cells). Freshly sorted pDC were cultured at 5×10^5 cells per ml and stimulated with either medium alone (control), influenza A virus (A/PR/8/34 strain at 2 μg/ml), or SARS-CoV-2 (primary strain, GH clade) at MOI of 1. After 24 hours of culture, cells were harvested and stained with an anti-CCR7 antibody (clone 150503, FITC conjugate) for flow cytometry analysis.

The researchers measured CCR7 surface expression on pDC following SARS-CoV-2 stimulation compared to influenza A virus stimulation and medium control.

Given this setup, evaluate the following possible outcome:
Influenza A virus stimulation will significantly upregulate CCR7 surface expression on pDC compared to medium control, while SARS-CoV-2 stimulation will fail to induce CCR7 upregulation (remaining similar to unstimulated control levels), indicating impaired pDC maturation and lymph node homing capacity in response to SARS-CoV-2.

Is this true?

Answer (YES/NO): NO